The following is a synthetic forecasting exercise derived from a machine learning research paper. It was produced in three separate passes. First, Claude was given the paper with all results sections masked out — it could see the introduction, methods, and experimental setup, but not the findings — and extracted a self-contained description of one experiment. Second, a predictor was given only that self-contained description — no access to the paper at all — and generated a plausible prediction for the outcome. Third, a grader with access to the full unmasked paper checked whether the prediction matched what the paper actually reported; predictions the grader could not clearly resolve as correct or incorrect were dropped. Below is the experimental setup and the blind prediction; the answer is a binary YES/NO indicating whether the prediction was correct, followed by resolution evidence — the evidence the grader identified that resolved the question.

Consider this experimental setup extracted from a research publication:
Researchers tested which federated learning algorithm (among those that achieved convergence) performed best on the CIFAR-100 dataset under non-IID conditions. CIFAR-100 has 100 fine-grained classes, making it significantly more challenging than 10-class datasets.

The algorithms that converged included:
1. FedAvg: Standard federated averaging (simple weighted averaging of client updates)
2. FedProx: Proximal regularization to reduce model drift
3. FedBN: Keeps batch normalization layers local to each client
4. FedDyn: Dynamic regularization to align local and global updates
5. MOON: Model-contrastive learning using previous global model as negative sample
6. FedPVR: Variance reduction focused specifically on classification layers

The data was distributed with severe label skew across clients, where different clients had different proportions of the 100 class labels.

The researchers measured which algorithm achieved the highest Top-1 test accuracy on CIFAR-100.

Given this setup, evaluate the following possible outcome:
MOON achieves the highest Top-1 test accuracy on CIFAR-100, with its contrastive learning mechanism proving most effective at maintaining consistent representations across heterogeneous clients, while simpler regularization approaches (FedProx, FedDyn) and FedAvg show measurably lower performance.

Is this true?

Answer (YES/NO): YES